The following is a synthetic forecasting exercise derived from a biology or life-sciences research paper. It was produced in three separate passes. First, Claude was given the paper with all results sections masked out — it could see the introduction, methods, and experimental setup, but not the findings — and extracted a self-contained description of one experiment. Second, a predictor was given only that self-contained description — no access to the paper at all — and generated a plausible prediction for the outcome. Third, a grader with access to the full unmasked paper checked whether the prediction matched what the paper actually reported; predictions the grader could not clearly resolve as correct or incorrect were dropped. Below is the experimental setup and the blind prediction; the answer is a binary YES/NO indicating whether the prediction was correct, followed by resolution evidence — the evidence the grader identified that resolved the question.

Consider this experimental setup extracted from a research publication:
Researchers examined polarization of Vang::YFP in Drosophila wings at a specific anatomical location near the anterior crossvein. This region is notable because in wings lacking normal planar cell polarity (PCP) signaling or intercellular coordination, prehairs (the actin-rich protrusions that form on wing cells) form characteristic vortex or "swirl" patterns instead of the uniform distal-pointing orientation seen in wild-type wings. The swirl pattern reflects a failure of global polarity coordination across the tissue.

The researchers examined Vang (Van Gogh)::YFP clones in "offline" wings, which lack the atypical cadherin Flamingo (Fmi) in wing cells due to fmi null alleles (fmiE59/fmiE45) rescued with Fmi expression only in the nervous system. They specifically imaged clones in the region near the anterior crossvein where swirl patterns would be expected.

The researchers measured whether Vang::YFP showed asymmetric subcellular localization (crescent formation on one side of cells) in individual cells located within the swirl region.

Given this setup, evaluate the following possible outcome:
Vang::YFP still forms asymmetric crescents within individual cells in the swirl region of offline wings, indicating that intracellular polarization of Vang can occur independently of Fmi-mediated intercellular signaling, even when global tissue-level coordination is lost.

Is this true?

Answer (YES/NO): NO